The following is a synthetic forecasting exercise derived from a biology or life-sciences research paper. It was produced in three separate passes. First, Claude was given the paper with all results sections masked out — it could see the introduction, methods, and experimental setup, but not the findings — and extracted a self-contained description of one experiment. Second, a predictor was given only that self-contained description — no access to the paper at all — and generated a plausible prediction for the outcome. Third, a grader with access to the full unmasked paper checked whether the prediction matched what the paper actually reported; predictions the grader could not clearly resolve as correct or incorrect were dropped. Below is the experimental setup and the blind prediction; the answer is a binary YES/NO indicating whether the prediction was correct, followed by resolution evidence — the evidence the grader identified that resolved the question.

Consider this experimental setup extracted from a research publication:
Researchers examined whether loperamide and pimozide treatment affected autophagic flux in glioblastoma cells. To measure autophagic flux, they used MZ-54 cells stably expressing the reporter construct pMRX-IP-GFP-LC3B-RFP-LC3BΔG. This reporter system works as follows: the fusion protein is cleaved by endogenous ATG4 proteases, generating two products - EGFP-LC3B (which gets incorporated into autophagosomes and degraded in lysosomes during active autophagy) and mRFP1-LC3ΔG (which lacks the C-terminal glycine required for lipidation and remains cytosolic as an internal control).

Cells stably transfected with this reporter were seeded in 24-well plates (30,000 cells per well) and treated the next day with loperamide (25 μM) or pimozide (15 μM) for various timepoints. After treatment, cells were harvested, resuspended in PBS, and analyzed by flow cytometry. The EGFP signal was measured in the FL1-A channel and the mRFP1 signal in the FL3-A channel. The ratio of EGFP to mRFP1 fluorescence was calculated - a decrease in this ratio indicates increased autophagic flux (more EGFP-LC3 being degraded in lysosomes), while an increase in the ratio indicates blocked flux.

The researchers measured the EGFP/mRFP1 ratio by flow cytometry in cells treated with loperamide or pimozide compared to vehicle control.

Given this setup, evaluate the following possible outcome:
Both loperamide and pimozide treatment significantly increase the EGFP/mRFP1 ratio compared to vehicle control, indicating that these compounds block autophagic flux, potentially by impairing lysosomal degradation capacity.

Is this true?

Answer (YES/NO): NO